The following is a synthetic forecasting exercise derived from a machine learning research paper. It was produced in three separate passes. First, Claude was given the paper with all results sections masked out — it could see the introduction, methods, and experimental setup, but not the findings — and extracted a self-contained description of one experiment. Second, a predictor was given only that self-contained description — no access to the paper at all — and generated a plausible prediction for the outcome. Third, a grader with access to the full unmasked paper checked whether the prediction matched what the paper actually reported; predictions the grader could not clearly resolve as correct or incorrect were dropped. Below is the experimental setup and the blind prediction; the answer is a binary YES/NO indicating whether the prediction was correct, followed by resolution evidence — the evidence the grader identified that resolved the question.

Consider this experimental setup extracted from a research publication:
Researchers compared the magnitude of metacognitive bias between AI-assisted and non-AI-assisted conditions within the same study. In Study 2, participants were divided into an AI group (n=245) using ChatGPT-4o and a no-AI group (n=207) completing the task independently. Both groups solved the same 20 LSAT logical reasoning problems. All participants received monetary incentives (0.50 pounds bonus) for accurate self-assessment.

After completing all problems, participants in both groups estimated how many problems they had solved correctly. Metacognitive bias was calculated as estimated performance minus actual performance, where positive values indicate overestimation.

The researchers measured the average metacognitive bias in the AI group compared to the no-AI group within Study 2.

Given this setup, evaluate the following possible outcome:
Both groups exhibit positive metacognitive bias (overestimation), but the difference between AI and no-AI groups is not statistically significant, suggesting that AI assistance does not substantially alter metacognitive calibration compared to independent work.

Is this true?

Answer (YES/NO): YES